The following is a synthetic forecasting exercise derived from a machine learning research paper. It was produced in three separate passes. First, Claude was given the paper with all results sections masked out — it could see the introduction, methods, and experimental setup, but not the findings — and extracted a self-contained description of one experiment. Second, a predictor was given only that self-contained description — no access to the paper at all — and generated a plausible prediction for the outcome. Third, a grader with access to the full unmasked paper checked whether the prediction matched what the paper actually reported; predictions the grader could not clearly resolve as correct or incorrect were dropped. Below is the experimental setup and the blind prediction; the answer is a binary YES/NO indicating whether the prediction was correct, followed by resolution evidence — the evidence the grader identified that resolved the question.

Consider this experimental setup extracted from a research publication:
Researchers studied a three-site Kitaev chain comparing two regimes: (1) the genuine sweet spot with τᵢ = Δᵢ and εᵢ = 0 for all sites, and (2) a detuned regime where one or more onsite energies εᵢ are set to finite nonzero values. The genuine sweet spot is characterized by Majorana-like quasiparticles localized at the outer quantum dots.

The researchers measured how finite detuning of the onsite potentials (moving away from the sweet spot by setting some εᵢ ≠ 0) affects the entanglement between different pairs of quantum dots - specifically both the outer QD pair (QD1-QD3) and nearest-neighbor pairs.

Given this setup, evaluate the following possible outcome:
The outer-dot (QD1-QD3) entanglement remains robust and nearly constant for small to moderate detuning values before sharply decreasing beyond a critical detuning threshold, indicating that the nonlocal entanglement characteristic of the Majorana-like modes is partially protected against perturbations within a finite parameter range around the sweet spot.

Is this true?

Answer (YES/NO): NO